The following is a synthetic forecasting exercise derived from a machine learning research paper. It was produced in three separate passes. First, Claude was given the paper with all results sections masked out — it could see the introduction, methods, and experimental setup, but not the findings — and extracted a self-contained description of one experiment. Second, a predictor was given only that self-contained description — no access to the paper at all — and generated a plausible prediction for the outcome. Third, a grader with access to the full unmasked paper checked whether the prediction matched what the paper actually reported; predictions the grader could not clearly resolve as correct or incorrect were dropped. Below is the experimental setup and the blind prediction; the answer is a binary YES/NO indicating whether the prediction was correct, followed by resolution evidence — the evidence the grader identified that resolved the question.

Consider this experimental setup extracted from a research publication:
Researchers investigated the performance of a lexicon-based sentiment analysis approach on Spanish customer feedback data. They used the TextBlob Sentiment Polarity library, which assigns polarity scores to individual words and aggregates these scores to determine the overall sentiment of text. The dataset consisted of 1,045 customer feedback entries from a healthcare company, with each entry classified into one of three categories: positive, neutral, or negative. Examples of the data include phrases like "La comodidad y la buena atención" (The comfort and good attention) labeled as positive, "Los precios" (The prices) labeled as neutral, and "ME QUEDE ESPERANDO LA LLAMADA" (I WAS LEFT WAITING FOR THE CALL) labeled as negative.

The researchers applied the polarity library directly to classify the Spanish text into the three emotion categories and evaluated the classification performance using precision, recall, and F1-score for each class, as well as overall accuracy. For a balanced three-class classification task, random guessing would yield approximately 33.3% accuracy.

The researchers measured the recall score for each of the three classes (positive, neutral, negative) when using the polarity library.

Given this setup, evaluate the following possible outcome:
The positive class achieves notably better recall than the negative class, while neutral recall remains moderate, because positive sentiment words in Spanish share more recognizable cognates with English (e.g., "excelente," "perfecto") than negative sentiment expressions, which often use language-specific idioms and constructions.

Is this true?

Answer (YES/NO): NO